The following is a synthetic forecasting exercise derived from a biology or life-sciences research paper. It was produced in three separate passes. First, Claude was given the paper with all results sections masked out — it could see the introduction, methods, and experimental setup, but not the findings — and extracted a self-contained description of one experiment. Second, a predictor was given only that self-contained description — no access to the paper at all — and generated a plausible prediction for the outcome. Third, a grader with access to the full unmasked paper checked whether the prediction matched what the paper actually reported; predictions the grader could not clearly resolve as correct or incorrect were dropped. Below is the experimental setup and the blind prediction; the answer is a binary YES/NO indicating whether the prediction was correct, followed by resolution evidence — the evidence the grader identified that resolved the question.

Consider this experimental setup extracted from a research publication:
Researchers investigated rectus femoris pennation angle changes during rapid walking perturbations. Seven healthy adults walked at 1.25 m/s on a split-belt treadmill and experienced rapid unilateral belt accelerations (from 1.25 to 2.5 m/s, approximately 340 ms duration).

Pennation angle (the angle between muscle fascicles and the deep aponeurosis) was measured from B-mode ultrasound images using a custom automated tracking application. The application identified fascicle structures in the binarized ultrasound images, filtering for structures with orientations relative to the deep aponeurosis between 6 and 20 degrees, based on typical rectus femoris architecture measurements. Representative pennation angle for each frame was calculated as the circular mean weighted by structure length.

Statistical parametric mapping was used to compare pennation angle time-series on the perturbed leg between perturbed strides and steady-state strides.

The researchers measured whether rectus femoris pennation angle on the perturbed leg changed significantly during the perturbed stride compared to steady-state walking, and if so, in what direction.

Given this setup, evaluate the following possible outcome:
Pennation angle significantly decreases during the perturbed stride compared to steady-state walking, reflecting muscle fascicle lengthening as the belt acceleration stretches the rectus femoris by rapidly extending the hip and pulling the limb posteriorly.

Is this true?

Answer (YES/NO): NO